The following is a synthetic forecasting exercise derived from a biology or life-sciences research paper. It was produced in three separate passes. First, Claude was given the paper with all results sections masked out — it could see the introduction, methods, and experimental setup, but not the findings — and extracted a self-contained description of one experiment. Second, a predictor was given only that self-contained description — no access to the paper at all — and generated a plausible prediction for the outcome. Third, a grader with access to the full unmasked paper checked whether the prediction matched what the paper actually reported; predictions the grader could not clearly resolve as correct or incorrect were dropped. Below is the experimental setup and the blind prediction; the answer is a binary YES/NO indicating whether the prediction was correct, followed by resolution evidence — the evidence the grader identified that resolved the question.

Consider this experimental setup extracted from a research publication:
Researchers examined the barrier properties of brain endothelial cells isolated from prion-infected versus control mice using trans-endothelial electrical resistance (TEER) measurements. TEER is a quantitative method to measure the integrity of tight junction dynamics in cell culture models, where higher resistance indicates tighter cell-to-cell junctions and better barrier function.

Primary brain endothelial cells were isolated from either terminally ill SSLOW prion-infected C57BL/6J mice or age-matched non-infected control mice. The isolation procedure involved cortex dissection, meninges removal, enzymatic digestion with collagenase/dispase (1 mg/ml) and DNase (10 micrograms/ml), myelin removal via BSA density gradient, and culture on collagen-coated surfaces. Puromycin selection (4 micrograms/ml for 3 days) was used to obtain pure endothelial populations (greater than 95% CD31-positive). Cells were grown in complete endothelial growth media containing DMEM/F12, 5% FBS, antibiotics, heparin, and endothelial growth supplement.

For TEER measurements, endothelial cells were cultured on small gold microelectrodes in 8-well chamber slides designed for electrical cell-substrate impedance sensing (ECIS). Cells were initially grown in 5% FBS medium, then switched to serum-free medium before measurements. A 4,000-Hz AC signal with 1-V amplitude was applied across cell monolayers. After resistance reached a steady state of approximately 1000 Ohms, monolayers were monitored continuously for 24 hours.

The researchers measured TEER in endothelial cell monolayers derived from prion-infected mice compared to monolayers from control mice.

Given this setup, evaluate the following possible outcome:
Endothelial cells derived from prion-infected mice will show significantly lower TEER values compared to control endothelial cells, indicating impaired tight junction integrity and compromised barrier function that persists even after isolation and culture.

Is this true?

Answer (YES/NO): YES